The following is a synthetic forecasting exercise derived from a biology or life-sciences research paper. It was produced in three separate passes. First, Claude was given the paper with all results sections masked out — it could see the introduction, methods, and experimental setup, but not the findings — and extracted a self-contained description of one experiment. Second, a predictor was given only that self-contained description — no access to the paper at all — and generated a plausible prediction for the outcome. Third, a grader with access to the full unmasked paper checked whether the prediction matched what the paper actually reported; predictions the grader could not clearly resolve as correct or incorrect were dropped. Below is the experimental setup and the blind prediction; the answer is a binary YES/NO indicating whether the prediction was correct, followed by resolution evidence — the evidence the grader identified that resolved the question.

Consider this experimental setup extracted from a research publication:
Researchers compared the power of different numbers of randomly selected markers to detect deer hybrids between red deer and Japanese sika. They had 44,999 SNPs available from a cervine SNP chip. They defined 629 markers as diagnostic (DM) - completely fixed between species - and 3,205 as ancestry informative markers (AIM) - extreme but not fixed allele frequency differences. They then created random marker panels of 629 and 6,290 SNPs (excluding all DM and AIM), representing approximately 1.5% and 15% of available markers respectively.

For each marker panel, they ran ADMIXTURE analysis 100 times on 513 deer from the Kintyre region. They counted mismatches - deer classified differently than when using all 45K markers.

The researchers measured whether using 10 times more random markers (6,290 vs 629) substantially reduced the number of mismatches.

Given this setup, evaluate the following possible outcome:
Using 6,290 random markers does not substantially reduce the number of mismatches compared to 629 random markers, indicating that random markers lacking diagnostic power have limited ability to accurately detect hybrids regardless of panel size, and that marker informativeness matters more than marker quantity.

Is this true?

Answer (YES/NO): YES